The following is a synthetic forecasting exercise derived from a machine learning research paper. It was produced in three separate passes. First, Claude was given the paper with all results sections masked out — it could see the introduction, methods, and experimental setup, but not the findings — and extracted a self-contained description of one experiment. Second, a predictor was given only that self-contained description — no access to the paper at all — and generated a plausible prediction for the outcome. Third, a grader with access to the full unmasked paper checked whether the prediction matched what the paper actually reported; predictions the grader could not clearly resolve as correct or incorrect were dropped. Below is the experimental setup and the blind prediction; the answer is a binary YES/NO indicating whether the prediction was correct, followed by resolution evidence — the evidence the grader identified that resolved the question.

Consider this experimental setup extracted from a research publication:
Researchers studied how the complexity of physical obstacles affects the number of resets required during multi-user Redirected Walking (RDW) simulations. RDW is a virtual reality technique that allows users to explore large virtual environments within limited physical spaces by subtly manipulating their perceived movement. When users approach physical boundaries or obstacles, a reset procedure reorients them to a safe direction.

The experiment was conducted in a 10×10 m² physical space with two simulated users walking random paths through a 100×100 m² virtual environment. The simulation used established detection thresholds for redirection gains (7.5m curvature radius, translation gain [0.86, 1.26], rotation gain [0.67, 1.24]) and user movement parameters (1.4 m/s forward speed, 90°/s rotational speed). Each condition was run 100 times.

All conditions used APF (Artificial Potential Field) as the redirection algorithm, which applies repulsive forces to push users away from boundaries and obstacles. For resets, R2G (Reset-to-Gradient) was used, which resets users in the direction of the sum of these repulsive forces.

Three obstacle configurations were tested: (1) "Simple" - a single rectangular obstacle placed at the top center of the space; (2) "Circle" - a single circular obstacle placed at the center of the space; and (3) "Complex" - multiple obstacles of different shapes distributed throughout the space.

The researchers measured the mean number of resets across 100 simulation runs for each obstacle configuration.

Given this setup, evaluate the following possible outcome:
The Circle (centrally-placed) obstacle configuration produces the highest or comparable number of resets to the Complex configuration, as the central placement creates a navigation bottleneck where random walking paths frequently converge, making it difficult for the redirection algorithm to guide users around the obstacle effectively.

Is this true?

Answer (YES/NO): NO